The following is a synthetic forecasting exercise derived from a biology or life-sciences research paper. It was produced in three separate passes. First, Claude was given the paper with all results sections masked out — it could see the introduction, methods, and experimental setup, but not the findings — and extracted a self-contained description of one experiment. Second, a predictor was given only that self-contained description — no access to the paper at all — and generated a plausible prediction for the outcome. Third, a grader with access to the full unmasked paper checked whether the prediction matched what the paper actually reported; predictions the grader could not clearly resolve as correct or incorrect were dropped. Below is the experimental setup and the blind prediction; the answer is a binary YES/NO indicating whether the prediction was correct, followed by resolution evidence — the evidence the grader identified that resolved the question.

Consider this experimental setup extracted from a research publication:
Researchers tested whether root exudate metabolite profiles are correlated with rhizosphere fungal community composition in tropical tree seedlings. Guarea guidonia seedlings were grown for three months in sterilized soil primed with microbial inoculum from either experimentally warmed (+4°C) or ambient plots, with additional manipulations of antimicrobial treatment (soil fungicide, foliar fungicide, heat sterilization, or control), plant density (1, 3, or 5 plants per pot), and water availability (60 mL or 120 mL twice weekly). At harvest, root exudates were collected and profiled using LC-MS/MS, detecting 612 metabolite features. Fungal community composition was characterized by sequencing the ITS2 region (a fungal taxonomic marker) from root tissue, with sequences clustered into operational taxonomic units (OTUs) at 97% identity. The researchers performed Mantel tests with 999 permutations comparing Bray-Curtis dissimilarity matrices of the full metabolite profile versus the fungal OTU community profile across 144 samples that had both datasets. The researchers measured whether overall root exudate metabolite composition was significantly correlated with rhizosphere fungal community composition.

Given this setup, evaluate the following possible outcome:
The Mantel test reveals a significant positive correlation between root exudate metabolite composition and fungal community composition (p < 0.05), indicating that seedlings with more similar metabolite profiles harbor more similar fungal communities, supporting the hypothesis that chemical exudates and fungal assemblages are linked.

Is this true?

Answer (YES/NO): YES